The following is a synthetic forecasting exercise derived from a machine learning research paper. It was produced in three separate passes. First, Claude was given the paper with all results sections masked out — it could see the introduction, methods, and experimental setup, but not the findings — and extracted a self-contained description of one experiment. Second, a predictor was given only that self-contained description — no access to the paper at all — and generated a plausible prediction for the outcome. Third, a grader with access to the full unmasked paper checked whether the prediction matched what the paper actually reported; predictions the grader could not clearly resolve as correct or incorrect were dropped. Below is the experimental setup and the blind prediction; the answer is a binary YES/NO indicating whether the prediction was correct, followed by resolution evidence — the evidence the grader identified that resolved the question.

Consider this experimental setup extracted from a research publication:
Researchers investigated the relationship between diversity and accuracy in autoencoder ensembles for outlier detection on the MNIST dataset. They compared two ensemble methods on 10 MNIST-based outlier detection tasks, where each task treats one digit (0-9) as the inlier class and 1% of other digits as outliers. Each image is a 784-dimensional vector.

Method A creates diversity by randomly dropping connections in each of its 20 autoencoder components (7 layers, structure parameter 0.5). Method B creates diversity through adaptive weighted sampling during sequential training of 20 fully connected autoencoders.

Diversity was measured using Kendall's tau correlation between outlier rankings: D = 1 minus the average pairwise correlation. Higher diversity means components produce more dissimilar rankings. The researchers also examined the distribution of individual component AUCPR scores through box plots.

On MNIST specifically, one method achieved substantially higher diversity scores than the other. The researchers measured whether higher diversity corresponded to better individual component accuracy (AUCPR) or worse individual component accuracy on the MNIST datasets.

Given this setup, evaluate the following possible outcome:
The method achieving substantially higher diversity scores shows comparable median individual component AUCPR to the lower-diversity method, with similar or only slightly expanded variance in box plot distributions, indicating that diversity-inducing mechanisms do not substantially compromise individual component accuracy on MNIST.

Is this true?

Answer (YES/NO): NO